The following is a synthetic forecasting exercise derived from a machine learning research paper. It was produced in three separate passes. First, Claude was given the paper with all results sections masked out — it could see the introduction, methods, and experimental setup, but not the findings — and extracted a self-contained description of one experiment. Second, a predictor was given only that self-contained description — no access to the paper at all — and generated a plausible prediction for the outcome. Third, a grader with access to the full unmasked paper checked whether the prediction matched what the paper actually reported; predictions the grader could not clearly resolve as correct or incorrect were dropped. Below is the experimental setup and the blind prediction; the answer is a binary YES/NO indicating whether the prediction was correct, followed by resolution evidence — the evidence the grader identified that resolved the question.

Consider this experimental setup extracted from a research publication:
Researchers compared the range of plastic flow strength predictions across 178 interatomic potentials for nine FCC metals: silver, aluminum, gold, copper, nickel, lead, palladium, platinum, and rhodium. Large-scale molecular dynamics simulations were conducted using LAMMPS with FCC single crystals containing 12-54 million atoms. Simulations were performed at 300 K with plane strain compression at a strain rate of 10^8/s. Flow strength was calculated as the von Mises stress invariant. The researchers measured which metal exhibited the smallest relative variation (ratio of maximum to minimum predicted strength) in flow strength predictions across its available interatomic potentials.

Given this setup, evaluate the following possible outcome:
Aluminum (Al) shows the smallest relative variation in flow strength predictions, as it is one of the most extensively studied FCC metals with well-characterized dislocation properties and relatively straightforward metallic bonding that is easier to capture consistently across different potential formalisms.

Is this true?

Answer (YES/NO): NO